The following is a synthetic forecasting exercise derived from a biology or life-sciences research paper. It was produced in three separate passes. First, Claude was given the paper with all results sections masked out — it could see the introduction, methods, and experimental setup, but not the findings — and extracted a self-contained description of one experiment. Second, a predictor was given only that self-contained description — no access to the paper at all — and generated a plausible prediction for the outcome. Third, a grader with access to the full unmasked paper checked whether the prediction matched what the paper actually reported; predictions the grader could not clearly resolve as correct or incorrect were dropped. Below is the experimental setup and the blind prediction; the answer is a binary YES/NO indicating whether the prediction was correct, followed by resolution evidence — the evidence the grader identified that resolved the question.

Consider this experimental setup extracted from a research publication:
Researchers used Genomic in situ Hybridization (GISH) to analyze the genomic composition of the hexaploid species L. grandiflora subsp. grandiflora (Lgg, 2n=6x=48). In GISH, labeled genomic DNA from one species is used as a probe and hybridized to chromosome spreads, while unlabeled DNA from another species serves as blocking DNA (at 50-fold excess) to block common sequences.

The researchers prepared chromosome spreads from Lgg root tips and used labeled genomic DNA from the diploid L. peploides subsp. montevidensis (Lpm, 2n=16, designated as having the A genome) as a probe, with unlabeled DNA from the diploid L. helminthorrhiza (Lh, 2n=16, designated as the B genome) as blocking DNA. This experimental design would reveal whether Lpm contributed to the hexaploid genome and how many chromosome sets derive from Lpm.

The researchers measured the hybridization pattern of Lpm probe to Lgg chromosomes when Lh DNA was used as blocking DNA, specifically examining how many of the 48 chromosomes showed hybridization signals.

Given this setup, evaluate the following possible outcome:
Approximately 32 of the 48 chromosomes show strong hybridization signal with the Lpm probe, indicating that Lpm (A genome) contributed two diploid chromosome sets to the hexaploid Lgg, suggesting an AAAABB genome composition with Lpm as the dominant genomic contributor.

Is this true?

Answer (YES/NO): NO